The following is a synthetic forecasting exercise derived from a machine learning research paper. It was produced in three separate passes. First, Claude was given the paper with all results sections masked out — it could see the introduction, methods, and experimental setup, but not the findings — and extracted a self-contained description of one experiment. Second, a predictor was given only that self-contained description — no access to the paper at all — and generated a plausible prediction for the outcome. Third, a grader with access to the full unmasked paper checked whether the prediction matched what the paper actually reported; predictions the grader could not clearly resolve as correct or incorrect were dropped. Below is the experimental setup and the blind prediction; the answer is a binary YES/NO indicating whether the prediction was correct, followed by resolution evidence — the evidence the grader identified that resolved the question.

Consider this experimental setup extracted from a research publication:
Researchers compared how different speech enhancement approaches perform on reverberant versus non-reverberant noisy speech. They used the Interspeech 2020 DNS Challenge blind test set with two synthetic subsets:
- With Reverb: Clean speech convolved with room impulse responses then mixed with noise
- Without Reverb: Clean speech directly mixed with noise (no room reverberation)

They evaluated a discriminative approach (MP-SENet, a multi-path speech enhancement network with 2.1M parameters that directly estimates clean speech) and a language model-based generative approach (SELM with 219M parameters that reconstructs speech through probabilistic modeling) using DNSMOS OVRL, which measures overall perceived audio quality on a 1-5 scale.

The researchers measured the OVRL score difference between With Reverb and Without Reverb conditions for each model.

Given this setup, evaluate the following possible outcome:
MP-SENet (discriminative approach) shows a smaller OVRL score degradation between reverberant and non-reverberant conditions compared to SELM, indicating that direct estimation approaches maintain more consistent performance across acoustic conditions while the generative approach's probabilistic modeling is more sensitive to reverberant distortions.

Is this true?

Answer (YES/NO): NO